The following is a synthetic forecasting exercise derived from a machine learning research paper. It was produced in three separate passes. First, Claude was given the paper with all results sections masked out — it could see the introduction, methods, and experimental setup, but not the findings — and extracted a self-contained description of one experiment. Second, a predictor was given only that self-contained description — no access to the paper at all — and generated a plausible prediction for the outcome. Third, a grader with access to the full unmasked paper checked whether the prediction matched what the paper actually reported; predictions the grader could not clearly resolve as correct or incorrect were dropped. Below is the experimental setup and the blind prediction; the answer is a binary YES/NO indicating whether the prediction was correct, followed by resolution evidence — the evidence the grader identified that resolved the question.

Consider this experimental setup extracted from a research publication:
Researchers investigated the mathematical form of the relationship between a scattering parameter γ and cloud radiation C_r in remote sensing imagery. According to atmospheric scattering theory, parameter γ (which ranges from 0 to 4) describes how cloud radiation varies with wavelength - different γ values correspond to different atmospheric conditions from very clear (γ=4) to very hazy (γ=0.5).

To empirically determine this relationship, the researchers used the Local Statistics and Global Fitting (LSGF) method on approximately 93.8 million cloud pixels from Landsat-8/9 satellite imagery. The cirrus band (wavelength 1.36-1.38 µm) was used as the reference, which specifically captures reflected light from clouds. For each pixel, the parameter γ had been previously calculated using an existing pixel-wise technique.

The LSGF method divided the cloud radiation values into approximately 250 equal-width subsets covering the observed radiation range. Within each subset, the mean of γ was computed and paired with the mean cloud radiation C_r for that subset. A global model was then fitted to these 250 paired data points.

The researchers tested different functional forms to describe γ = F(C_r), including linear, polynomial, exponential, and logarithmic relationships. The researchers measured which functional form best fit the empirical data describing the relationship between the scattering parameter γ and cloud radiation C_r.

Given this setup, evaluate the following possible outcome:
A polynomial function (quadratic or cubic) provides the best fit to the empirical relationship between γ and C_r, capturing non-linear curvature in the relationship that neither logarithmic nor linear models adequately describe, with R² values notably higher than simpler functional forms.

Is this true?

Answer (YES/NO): NO